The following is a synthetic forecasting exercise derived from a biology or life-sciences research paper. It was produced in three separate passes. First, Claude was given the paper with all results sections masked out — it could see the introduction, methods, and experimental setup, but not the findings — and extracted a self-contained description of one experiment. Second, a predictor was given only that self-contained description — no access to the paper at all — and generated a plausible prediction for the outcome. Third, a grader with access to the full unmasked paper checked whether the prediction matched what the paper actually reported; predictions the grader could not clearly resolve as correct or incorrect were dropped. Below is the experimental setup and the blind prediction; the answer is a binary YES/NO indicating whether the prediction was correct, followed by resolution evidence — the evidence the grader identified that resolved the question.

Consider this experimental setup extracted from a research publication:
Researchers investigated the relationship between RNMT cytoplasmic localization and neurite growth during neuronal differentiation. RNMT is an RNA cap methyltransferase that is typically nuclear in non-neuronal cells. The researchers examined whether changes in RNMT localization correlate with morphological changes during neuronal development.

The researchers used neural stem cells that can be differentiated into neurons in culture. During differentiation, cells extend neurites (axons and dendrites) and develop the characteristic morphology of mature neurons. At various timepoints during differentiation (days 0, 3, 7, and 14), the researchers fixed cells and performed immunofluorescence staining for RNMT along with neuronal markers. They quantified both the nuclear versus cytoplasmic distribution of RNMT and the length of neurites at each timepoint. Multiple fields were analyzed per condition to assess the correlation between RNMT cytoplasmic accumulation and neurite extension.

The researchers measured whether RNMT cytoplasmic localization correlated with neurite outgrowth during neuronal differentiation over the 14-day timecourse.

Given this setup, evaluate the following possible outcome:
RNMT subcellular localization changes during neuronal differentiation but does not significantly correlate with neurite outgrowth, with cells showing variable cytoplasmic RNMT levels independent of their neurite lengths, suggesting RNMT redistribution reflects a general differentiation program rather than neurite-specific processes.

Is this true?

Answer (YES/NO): NO